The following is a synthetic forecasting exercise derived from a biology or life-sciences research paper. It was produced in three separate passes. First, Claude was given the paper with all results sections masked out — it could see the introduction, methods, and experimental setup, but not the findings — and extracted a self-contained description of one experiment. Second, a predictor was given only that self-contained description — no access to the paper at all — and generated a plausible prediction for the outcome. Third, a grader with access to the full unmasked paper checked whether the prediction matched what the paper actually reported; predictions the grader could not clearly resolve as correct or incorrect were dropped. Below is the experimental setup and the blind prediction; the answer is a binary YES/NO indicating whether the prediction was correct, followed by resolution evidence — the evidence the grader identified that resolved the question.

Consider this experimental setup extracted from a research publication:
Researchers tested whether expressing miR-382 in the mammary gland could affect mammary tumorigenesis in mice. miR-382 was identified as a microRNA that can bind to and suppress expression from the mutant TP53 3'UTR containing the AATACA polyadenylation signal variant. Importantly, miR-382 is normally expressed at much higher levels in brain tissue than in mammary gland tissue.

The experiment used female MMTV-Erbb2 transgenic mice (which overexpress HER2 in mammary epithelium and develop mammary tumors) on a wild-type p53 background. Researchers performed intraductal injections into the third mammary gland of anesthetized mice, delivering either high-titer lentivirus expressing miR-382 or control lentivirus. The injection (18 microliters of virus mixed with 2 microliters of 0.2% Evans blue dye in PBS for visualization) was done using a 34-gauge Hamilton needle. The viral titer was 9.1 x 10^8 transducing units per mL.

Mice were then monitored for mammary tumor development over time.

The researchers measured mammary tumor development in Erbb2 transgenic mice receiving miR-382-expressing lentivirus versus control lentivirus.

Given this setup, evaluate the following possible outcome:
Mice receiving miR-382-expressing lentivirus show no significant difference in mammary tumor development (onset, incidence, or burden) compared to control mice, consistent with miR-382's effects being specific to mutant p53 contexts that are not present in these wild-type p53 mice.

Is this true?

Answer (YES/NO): NO